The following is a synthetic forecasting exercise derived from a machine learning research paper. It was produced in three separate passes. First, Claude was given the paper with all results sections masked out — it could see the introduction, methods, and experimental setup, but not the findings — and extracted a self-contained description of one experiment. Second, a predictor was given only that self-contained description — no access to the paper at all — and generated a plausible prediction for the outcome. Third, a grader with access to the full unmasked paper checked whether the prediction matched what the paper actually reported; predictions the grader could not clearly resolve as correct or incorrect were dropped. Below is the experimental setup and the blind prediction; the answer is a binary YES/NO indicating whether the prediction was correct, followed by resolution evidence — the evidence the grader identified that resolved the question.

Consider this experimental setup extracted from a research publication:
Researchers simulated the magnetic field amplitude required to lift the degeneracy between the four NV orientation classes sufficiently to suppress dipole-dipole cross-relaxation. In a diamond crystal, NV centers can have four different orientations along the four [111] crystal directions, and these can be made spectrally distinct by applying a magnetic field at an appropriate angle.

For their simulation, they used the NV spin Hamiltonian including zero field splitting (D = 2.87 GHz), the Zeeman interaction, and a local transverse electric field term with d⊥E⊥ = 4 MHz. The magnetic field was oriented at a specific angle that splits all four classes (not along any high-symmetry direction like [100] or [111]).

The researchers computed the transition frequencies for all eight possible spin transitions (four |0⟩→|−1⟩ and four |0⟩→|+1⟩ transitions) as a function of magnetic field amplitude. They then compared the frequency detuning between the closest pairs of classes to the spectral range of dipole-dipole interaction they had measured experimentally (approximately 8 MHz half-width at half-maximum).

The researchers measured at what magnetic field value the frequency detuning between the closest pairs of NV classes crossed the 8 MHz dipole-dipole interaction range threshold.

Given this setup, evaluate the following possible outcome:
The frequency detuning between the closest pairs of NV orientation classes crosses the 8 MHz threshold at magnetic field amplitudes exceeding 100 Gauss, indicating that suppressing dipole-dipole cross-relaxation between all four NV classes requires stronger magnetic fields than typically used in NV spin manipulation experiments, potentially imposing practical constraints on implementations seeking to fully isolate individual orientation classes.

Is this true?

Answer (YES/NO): NO